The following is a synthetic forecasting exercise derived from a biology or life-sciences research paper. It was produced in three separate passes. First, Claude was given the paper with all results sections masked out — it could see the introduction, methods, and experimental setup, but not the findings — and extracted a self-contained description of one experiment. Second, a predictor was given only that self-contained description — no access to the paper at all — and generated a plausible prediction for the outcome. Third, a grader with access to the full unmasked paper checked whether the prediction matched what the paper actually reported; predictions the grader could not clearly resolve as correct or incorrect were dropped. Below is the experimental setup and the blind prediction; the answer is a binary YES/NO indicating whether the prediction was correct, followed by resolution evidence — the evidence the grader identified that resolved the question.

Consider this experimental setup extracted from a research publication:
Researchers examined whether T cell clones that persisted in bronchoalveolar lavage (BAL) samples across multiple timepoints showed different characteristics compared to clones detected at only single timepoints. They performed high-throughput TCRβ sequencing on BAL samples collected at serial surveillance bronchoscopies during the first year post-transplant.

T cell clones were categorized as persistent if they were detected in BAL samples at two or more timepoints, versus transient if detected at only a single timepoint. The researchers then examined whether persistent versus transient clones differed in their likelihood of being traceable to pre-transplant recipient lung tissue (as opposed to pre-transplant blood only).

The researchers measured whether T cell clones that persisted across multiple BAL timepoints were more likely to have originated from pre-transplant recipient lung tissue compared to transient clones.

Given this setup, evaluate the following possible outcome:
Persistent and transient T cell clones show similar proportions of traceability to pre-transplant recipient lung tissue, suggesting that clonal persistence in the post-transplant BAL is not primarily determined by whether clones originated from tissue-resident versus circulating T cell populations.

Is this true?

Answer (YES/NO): NO